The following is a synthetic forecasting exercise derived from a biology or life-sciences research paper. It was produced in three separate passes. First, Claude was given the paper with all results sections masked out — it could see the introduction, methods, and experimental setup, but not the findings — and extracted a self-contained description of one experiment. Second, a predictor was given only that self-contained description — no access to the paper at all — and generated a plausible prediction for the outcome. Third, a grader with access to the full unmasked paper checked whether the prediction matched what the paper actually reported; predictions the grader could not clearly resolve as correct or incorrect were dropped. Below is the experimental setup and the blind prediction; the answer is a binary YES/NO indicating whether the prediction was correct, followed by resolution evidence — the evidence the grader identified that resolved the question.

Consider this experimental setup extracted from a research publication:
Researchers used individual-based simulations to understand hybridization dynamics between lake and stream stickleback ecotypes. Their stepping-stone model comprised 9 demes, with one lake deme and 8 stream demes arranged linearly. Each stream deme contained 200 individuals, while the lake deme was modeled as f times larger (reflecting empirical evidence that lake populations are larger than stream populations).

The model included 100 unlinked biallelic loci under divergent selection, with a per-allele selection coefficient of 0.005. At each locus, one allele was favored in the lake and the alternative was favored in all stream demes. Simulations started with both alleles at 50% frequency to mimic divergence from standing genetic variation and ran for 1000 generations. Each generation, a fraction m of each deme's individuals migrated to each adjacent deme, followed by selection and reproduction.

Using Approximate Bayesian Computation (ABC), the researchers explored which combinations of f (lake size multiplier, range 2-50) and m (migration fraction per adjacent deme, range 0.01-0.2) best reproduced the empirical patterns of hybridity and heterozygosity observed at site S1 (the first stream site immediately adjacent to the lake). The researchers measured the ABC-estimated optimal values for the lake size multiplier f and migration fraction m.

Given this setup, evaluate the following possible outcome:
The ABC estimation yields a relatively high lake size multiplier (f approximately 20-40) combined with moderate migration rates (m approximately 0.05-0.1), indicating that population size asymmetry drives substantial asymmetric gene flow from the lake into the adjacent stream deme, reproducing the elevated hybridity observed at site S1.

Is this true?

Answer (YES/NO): YES